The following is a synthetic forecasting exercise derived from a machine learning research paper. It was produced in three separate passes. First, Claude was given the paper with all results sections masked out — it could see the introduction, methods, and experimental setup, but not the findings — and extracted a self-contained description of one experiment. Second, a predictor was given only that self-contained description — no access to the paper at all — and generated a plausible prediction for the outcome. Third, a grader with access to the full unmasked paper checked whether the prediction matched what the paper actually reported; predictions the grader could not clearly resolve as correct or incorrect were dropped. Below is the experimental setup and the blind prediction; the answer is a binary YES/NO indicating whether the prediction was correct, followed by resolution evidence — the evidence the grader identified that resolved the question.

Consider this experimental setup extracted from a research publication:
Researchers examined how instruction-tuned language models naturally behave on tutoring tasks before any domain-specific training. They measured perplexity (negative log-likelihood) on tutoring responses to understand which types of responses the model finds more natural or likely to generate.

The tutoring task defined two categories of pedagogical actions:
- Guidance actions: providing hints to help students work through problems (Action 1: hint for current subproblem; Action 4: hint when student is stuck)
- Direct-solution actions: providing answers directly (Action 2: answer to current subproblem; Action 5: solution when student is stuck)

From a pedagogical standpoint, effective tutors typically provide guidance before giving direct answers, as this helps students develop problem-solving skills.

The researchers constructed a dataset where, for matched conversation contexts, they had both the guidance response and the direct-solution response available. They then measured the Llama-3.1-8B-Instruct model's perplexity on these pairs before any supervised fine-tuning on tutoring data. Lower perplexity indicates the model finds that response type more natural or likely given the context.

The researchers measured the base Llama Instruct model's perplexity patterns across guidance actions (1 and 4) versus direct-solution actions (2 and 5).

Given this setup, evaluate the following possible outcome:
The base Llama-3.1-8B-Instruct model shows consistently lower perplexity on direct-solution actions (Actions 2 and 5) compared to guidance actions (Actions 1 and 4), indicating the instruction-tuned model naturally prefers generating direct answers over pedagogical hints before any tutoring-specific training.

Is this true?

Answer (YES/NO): NO